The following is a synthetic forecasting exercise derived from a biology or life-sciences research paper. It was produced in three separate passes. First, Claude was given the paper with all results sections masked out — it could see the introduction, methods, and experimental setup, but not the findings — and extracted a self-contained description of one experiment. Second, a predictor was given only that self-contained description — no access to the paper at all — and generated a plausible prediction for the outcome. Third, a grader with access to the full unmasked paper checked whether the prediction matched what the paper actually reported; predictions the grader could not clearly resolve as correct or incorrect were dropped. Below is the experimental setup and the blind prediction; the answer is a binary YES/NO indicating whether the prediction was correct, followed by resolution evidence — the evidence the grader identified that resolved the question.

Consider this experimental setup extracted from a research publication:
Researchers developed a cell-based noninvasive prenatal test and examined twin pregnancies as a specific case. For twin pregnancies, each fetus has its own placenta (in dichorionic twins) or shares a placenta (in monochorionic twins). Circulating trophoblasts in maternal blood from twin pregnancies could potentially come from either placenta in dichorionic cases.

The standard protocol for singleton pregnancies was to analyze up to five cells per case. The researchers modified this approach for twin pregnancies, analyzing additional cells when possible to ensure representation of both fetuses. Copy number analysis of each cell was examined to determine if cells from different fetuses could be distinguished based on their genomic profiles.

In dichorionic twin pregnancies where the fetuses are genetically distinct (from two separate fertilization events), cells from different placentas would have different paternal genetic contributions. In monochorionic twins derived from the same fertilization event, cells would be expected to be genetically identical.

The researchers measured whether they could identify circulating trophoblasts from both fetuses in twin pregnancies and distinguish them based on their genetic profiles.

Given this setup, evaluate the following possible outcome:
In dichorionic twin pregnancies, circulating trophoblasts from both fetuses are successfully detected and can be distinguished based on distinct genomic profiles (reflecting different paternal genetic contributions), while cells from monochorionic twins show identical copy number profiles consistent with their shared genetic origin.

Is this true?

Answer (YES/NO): NO